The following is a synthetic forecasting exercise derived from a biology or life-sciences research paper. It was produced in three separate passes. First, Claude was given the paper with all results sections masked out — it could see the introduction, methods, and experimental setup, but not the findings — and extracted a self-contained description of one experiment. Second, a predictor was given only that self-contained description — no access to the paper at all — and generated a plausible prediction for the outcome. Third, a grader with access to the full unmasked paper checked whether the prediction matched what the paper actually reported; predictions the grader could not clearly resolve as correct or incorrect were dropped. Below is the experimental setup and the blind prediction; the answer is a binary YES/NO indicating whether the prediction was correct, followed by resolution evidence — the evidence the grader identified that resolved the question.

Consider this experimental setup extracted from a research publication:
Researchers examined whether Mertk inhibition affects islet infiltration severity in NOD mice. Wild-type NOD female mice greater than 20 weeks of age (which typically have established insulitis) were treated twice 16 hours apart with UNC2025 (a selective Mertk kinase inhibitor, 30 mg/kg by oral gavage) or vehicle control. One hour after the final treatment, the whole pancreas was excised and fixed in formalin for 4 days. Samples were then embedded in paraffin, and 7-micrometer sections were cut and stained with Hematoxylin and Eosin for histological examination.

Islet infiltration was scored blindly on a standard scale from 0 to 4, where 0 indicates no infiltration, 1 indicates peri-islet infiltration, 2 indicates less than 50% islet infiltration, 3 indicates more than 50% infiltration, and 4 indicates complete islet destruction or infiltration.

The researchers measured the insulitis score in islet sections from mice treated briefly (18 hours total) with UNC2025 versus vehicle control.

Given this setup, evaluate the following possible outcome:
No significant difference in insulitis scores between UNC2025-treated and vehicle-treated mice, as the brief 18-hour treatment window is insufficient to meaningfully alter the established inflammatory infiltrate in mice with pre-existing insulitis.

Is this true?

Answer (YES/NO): NO